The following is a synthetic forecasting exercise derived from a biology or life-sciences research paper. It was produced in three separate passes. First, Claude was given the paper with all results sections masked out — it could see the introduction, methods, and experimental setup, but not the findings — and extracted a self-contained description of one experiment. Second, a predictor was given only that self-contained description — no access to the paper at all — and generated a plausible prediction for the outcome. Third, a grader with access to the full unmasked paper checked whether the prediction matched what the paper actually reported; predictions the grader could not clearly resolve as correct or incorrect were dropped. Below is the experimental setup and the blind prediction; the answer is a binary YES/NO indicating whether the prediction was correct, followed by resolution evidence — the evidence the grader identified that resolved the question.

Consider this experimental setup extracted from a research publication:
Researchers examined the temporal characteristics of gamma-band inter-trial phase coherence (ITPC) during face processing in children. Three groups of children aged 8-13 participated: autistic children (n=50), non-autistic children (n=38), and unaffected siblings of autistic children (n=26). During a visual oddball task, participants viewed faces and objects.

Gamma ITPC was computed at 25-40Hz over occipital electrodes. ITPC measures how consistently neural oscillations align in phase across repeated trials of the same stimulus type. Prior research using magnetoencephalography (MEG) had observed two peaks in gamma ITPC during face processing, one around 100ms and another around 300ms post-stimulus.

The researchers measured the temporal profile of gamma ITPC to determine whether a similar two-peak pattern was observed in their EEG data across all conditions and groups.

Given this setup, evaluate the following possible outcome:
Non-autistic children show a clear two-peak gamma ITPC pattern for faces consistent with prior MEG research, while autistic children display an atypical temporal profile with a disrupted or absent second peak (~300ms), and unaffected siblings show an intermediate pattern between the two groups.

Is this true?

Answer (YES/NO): NO